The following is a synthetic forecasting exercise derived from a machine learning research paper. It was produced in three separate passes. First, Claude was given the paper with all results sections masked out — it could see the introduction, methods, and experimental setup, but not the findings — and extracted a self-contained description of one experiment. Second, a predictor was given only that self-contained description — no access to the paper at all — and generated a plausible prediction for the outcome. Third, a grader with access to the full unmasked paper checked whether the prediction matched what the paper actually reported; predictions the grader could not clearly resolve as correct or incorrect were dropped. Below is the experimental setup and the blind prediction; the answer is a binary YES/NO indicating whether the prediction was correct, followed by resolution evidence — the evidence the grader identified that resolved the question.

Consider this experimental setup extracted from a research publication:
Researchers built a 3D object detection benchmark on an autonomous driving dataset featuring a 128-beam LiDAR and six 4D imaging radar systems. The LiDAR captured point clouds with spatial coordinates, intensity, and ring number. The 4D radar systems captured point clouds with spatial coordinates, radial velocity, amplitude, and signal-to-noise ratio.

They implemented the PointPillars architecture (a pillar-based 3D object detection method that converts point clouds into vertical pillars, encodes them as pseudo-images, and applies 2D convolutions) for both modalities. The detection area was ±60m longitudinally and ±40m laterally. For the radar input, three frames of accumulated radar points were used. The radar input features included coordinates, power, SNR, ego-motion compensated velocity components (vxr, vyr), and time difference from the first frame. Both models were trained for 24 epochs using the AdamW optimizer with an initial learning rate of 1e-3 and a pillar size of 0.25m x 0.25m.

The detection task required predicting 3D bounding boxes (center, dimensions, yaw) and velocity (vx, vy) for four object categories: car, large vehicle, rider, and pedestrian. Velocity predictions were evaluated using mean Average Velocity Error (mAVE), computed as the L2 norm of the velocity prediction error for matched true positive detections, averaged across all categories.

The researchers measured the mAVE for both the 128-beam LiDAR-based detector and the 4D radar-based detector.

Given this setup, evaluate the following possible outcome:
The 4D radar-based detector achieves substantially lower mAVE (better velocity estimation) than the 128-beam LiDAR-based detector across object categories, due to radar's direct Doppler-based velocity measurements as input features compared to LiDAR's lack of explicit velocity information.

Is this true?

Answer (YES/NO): YES